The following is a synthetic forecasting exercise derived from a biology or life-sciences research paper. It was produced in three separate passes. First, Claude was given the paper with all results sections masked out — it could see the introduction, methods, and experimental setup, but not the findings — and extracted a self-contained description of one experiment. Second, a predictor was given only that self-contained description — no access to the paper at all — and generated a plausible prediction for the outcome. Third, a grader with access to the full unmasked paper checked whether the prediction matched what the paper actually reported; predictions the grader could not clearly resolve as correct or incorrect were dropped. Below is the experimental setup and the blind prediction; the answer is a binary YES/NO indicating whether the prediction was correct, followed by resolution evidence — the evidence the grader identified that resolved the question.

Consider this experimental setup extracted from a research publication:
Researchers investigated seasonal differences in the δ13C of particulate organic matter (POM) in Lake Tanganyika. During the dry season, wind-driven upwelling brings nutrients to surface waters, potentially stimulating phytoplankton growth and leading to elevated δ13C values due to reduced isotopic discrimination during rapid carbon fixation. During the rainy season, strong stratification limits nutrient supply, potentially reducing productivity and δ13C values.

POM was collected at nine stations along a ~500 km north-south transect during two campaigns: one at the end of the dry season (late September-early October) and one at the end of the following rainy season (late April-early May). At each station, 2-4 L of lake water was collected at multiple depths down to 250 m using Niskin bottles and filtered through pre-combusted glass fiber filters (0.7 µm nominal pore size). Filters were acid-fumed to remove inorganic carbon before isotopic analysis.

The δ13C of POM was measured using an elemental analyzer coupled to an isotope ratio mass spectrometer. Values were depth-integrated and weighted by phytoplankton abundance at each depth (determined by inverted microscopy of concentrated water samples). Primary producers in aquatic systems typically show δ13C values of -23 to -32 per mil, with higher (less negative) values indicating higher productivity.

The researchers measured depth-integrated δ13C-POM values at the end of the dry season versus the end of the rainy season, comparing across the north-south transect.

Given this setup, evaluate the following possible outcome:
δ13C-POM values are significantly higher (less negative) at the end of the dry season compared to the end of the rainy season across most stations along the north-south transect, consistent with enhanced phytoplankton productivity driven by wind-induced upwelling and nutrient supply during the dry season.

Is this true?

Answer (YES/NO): YES